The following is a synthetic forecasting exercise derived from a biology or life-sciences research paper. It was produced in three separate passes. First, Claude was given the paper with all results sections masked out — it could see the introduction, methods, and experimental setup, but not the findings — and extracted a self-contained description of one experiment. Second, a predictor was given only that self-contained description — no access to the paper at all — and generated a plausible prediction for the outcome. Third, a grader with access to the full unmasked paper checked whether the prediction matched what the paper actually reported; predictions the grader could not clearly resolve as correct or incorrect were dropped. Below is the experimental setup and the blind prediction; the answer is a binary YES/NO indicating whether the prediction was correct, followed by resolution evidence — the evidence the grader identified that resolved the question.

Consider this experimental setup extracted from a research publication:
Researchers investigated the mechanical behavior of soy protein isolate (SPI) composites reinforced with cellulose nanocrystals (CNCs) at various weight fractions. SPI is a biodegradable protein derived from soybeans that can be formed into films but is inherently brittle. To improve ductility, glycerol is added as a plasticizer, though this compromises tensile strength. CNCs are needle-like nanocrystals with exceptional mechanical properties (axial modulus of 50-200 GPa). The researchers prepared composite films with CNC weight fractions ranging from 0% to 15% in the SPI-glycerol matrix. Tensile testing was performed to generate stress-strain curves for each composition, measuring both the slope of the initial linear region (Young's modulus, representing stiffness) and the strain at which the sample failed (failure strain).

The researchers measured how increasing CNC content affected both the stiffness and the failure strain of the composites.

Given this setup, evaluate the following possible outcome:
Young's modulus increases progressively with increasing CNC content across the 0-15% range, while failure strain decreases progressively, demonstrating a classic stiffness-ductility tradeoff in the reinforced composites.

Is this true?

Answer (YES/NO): YES